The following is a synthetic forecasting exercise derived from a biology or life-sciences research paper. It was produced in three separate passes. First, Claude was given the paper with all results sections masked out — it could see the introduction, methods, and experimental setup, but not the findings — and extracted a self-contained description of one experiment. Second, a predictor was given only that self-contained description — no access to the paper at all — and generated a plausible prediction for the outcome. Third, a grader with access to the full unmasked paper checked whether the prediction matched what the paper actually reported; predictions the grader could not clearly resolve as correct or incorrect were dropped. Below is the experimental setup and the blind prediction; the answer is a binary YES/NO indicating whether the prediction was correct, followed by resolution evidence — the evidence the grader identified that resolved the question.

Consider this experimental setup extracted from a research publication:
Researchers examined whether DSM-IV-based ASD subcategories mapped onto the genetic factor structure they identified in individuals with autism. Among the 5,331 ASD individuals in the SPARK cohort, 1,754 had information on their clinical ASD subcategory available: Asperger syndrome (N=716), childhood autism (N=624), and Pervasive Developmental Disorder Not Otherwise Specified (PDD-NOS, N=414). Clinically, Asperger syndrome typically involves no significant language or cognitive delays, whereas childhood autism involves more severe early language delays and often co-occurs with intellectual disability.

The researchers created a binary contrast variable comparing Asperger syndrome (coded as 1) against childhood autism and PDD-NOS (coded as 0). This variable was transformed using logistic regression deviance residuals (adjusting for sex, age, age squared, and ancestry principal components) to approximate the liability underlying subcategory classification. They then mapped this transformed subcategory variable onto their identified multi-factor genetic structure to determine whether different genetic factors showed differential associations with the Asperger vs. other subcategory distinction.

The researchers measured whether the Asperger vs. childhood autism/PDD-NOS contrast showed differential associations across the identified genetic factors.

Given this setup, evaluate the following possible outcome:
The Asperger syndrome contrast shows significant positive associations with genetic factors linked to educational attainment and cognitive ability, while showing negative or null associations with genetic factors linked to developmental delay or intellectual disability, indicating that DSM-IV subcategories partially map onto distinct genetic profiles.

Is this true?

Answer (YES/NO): NO